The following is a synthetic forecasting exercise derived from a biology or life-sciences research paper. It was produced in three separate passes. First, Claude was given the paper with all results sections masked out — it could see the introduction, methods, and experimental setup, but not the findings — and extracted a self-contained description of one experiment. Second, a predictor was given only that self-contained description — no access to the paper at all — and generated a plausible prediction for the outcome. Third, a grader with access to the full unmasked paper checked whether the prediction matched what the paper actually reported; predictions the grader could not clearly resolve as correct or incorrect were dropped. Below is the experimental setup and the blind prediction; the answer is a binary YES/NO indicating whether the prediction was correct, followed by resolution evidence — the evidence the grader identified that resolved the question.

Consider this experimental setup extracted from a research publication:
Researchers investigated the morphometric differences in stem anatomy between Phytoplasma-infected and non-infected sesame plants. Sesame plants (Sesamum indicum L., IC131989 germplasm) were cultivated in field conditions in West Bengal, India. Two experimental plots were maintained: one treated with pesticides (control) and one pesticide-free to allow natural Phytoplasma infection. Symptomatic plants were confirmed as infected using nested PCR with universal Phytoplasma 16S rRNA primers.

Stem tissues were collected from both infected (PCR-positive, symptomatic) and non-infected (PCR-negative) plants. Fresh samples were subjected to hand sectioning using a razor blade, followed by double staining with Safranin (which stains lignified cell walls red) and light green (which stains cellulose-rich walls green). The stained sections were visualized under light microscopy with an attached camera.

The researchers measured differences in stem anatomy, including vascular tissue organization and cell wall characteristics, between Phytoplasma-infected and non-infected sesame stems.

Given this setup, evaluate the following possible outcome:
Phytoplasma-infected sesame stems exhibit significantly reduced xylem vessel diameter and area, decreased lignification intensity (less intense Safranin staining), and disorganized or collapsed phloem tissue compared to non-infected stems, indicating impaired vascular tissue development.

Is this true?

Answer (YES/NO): NO